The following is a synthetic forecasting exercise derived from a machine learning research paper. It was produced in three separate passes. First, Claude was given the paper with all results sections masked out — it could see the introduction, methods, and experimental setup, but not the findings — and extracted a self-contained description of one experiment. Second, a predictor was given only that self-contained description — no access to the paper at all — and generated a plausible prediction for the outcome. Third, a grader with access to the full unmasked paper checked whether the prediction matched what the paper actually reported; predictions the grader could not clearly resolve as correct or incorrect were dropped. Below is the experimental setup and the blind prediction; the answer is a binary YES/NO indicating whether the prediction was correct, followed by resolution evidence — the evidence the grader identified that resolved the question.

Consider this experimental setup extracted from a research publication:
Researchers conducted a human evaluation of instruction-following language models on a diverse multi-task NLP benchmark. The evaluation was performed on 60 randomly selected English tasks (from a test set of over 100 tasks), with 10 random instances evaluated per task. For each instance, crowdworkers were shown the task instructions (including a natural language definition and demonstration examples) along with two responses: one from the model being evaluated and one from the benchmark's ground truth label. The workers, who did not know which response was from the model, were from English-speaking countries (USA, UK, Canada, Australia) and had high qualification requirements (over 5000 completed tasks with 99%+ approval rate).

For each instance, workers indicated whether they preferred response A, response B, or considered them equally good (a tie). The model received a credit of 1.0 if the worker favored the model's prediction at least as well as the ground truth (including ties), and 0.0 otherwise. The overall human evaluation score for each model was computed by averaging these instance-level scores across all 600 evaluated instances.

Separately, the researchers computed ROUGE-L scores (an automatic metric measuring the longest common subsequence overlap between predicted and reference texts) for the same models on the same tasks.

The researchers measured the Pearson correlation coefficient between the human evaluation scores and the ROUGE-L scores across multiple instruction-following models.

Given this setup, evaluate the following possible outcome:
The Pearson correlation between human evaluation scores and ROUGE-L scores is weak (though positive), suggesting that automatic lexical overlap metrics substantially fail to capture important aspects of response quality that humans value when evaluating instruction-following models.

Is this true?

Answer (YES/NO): NO